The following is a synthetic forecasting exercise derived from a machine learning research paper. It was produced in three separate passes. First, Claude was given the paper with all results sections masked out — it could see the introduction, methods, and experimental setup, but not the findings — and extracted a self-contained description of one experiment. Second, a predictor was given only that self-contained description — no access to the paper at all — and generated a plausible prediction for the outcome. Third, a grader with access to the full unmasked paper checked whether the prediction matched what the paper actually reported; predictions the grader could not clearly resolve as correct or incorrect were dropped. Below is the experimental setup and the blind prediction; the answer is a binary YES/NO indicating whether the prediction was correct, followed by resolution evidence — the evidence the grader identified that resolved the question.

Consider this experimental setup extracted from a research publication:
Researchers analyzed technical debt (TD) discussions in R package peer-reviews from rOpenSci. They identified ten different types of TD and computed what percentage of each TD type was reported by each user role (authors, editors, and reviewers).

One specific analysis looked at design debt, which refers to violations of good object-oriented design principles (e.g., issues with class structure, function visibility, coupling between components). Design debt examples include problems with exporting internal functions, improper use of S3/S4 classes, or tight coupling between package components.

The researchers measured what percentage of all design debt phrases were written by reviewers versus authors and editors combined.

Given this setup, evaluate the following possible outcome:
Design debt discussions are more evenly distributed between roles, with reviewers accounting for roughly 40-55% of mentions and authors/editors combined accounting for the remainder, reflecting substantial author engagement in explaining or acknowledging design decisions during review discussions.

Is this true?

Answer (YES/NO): NO